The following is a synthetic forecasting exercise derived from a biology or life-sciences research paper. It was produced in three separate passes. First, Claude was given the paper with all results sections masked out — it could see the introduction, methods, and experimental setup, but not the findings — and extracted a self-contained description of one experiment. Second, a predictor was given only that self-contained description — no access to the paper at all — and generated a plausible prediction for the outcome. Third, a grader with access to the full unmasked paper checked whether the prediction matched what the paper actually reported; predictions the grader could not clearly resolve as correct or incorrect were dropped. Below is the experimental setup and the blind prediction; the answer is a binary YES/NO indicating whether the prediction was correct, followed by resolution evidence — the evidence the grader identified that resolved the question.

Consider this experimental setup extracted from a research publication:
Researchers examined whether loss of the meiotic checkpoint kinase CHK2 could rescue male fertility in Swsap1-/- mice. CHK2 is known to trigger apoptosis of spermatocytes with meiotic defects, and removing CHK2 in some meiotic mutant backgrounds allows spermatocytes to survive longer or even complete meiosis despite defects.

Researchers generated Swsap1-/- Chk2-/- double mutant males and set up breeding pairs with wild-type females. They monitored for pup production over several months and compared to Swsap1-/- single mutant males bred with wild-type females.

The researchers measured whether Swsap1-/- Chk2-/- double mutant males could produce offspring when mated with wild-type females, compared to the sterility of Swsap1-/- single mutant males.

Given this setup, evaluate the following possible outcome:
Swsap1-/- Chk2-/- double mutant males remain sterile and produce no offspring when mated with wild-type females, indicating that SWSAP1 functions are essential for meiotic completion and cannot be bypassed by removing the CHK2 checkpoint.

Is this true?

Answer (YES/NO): YES